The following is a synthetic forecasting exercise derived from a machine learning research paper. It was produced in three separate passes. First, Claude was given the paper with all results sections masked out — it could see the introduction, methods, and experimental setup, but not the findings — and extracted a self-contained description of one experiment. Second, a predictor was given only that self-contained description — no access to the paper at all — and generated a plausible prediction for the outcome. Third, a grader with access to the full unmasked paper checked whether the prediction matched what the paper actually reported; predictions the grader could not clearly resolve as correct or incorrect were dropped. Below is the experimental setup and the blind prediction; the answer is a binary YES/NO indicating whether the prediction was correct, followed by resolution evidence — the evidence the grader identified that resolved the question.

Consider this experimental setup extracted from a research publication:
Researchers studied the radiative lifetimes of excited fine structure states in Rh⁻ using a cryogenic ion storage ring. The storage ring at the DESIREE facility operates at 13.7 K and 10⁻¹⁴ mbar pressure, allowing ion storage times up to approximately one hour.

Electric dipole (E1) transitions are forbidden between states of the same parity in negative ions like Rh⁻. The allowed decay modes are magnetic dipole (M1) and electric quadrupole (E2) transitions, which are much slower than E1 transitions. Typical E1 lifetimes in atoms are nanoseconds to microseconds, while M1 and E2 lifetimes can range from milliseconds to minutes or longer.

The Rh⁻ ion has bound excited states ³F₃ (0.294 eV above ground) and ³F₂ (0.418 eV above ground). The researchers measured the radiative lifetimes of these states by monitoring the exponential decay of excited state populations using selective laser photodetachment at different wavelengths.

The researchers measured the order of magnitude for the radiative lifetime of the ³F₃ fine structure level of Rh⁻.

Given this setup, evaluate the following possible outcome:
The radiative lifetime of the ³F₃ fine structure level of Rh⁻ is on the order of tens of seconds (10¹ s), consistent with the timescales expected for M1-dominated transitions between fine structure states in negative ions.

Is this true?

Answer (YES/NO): NO